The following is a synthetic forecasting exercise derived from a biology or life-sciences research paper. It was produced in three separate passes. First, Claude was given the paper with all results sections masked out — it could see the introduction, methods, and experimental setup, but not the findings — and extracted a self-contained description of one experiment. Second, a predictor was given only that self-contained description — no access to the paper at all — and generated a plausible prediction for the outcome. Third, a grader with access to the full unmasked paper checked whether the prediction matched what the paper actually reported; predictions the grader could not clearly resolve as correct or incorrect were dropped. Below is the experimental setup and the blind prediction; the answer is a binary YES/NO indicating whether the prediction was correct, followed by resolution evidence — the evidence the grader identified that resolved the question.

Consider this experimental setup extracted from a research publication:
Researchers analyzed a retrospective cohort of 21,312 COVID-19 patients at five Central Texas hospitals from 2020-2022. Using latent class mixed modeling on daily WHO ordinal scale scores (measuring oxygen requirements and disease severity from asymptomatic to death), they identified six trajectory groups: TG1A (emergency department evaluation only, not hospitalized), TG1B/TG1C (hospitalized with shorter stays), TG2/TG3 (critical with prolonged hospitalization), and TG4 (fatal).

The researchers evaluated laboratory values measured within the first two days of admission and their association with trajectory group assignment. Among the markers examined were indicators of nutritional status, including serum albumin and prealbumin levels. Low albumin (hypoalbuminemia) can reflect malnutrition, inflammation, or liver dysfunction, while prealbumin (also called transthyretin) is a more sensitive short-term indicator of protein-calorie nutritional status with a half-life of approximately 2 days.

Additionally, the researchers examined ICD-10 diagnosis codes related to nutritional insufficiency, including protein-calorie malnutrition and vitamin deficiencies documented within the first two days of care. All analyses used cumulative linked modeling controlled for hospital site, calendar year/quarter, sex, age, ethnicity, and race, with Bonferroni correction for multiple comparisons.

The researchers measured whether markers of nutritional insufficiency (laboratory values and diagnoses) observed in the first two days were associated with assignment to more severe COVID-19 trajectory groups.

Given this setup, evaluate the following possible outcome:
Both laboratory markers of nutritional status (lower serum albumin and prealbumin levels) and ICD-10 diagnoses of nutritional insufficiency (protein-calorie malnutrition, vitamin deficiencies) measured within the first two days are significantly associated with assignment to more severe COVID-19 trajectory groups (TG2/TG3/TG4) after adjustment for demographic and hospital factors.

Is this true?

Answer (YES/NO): NO